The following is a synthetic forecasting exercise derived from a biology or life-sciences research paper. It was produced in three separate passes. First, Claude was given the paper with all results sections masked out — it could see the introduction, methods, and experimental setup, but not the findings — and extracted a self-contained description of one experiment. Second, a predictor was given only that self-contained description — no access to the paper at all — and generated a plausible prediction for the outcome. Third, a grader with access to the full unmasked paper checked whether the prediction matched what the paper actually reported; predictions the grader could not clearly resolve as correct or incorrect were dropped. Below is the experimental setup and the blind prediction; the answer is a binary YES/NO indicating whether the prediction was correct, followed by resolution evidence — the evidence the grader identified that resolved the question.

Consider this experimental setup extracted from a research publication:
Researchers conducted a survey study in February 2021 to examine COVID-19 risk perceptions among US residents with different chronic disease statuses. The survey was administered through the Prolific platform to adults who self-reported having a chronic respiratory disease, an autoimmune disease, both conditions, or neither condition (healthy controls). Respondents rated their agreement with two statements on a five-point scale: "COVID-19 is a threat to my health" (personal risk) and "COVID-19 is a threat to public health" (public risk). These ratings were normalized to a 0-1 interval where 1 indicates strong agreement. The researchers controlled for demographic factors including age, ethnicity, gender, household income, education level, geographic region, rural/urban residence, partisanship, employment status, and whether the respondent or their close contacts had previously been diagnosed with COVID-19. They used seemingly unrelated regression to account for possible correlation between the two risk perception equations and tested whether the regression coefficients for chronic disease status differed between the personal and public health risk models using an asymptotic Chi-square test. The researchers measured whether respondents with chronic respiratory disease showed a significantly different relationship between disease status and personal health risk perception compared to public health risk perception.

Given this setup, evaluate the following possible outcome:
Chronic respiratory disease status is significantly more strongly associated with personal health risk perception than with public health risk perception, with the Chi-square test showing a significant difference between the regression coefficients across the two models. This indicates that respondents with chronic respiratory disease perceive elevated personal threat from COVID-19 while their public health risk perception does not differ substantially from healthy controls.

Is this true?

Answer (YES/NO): NO